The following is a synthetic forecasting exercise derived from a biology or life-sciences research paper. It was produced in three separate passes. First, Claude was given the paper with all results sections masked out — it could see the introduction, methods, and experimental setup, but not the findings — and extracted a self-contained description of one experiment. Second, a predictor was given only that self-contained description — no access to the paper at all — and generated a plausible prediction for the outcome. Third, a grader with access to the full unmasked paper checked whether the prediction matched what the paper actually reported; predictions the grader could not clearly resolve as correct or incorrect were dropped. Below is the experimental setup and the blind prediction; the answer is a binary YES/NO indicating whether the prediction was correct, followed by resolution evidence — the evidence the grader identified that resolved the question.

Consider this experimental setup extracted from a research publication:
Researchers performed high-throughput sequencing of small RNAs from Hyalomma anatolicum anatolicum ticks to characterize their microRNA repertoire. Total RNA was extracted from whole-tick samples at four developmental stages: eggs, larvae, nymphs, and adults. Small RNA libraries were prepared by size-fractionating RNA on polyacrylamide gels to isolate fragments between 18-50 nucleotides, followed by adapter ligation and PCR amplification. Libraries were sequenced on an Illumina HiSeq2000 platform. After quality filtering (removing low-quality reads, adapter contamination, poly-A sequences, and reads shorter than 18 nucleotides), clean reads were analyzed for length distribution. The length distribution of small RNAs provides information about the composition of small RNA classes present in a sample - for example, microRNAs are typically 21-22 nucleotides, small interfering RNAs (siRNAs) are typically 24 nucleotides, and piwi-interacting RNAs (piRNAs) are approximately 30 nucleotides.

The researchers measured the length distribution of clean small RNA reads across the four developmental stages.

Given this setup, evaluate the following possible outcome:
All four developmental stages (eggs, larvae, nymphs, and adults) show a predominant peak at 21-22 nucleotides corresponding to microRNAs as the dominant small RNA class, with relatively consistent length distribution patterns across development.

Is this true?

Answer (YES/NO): NO